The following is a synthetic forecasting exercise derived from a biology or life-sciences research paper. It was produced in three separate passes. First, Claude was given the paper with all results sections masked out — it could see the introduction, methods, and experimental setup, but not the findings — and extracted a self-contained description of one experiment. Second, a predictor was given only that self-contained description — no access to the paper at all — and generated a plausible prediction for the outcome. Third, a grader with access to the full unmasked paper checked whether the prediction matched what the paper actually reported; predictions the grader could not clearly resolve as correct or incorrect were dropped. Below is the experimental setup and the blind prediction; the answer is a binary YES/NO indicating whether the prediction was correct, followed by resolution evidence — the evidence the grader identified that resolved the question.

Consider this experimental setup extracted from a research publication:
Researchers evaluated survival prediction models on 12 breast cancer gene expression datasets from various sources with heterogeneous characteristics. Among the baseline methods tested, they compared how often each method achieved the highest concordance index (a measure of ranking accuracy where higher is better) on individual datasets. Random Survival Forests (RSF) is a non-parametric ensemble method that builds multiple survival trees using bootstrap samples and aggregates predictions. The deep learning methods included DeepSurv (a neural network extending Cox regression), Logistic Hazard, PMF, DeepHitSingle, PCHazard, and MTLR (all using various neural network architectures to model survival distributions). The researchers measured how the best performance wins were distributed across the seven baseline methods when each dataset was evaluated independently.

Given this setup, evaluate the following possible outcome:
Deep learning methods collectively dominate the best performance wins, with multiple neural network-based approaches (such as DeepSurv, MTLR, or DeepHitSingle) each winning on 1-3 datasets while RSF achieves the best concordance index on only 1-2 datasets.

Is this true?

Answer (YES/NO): NO